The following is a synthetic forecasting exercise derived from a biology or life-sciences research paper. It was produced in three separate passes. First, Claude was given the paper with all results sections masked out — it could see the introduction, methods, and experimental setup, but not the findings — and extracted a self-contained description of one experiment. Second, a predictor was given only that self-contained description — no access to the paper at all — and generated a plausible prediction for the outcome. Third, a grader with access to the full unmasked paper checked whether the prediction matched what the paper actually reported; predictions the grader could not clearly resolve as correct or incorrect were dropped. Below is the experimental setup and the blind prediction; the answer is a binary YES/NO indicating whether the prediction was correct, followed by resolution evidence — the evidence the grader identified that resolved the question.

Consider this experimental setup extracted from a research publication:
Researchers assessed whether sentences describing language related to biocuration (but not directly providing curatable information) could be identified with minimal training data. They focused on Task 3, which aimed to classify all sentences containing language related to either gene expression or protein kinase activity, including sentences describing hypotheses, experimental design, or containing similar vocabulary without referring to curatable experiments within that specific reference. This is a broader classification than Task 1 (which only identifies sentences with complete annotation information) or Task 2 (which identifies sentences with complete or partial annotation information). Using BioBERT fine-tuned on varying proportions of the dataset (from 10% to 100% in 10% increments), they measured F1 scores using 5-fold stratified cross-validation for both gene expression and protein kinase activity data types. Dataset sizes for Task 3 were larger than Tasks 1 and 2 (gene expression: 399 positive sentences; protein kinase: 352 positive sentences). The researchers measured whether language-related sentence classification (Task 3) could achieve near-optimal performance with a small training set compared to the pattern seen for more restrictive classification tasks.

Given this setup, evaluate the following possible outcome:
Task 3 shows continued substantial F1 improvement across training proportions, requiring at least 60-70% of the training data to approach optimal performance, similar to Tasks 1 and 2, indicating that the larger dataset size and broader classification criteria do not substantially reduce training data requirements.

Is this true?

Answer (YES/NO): NO